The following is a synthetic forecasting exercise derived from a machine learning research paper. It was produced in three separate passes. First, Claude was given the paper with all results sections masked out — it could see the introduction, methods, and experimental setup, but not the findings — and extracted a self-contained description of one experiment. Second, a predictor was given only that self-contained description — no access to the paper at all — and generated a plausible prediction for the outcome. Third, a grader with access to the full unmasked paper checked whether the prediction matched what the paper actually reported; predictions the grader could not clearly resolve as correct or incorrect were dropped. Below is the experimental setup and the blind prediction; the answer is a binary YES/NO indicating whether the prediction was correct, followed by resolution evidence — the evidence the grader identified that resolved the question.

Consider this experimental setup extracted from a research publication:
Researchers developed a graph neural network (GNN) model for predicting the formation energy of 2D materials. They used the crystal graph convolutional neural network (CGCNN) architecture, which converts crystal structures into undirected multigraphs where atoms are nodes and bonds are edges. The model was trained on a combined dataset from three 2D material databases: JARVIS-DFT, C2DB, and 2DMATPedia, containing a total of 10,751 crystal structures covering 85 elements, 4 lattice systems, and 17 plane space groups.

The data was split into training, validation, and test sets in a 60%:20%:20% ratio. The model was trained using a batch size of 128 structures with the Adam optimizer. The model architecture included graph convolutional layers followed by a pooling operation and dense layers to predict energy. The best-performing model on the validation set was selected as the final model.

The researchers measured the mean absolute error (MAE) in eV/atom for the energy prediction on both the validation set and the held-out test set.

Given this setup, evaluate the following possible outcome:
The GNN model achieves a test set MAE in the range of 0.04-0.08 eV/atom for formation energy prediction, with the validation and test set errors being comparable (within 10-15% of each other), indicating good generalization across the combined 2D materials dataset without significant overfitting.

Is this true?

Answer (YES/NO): NO